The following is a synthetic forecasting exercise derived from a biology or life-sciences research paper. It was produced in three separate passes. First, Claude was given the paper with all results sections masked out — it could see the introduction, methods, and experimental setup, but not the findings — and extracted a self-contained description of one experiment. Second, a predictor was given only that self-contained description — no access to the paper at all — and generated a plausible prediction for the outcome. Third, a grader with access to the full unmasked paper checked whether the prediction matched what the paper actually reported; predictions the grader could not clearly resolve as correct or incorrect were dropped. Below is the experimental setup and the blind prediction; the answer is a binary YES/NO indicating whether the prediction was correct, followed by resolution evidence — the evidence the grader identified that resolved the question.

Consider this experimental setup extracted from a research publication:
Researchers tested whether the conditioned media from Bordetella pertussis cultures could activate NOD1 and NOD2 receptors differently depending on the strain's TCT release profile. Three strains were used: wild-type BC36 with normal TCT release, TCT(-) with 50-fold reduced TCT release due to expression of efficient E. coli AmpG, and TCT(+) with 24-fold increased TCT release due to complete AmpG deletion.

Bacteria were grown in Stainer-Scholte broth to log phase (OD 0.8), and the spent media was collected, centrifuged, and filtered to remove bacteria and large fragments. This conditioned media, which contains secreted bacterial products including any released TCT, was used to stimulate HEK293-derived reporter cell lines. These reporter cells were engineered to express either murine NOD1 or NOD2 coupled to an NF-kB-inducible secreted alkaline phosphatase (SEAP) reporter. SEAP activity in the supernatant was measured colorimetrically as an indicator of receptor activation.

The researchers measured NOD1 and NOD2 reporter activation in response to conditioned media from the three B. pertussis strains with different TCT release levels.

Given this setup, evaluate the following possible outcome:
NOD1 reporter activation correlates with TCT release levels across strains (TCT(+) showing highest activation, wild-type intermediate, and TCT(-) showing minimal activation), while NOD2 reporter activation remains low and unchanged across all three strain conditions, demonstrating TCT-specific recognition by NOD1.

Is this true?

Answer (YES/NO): NO